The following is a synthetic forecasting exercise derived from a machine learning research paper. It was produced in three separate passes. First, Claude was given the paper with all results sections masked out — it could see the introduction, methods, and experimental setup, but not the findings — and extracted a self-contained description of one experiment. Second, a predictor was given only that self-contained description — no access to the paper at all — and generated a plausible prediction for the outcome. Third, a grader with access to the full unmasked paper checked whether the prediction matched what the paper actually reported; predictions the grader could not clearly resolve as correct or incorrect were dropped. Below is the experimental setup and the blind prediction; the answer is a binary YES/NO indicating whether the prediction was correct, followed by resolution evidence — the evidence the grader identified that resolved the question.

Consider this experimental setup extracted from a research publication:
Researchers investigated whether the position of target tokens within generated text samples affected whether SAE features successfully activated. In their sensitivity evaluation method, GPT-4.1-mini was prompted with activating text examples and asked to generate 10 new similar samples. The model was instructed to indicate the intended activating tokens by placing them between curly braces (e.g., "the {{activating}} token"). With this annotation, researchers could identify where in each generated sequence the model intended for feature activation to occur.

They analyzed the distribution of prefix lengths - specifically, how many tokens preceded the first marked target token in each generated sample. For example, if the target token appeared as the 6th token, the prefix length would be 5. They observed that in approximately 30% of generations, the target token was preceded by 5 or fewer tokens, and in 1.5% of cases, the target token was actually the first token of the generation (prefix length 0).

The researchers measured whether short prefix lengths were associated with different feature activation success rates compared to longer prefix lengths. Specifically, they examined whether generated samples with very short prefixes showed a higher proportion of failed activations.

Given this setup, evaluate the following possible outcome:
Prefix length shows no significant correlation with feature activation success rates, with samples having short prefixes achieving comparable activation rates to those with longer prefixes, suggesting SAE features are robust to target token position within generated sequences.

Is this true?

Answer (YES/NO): NO